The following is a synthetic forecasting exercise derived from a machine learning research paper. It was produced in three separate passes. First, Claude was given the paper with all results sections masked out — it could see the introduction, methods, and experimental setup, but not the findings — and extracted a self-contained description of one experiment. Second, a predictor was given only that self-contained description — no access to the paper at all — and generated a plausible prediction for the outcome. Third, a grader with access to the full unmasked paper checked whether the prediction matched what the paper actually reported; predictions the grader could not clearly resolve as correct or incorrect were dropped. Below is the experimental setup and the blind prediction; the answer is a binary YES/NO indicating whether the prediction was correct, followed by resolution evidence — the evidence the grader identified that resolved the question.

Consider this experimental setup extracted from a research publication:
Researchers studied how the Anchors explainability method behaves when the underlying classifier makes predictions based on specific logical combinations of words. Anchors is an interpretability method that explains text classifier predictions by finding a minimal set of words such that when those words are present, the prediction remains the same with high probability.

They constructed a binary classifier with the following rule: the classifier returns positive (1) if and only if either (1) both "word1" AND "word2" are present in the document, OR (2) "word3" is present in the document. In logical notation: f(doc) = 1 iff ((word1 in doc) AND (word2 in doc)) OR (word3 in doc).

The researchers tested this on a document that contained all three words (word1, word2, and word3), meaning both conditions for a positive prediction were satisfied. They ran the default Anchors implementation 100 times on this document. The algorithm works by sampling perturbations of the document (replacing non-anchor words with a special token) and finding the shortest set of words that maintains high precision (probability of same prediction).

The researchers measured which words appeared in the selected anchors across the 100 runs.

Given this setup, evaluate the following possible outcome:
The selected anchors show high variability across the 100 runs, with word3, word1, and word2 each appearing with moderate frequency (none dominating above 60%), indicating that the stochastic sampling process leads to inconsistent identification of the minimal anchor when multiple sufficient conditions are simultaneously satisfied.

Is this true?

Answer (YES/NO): NO